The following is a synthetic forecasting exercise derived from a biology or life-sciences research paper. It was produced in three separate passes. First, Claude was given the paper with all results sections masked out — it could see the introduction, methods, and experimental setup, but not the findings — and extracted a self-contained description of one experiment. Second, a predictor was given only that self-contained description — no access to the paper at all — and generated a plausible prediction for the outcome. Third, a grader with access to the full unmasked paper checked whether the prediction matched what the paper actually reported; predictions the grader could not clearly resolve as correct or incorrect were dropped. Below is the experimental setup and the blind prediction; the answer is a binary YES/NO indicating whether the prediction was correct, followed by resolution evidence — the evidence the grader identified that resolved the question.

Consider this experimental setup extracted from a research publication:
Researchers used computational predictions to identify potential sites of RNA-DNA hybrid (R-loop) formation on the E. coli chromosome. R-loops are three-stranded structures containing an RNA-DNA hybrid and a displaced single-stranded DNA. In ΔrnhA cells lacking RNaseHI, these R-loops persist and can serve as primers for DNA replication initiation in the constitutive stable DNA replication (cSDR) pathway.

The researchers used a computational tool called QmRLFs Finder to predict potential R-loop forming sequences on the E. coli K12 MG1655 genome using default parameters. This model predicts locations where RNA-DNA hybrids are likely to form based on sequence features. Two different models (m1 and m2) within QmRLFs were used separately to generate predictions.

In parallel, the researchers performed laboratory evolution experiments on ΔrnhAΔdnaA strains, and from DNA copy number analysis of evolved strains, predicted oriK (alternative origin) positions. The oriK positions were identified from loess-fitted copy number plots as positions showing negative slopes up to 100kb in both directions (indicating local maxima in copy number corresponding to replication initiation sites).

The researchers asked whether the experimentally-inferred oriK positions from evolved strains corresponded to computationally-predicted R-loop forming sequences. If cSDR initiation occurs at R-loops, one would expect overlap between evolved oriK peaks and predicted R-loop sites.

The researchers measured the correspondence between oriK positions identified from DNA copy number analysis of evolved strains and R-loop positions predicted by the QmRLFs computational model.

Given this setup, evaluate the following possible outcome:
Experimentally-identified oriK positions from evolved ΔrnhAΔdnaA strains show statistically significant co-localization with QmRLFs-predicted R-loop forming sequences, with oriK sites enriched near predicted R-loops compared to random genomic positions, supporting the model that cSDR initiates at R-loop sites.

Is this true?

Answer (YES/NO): YES